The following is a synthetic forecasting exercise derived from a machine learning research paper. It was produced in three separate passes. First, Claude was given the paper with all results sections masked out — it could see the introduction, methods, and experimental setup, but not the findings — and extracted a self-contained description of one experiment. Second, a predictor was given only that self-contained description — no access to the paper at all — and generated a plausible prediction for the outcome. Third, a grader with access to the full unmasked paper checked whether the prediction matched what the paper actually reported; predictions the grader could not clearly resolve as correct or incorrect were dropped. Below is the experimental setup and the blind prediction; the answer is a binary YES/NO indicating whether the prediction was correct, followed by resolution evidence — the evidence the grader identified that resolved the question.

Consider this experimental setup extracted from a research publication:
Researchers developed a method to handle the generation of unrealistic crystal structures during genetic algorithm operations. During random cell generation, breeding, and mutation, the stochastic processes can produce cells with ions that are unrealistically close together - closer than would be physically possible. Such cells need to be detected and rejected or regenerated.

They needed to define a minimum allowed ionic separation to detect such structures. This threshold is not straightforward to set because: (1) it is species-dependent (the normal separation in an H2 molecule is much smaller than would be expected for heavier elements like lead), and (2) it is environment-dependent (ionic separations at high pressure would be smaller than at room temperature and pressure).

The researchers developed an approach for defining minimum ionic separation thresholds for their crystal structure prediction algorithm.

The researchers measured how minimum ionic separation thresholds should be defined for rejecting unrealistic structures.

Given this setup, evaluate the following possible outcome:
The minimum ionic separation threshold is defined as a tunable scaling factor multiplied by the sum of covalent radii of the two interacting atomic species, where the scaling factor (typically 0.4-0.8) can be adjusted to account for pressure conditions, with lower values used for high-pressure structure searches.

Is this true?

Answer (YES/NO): NO